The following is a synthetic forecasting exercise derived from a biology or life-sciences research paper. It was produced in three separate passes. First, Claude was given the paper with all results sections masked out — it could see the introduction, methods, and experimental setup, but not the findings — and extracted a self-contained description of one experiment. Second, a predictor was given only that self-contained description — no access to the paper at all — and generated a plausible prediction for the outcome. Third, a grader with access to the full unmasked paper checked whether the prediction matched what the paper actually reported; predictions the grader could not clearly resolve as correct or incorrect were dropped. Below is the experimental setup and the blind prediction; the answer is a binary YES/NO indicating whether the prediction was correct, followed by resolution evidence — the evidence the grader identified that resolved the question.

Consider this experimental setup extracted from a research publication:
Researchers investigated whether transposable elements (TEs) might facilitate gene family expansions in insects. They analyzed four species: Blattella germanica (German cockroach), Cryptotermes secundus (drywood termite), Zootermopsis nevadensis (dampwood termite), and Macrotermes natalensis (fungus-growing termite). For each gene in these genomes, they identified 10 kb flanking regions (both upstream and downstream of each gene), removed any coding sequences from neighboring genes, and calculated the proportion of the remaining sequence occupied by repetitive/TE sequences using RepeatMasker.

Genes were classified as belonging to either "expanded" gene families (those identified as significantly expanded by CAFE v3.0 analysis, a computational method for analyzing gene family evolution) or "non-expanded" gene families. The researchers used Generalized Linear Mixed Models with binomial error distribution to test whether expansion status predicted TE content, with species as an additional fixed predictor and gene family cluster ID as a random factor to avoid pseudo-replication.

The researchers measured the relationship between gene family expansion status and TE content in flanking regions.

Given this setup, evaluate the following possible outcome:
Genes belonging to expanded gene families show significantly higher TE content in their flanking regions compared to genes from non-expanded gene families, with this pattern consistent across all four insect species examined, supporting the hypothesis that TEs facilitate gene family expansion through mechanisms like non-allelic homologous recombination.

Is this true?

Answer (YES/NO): NO